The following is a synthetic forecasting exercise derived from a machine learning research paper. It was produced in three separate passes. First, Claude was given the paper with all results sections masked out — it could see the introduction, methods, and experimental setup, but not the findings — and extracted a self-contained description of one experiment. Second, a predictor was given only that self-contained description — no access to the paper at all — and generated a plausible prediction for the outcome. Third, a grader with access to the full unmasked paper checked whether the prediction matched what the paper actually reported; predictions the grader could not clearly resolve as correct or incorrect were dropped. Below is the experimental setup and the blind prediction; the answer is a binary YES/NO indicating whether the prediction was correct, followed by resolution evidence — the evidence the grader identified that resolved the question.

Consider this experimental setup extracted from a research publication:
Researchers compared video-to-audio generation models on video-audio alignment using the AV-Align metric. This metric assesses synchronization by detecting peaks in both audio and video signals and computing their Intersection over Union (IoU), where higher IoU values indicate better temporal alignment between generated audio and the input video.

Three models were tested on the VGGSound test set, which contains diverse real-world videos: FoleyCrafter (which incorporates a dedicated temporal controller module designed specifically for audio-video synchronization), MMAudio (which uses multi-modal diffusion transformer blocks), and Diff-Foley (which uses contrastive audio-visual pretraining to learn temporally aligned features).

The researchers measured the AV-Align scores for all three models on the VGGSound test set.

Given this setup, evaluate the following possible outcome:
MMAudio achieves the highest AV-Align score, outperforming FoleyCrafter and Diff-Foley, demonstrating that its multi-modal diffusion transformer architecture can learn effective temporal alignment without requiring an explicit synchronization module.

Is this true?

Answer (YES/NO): NO